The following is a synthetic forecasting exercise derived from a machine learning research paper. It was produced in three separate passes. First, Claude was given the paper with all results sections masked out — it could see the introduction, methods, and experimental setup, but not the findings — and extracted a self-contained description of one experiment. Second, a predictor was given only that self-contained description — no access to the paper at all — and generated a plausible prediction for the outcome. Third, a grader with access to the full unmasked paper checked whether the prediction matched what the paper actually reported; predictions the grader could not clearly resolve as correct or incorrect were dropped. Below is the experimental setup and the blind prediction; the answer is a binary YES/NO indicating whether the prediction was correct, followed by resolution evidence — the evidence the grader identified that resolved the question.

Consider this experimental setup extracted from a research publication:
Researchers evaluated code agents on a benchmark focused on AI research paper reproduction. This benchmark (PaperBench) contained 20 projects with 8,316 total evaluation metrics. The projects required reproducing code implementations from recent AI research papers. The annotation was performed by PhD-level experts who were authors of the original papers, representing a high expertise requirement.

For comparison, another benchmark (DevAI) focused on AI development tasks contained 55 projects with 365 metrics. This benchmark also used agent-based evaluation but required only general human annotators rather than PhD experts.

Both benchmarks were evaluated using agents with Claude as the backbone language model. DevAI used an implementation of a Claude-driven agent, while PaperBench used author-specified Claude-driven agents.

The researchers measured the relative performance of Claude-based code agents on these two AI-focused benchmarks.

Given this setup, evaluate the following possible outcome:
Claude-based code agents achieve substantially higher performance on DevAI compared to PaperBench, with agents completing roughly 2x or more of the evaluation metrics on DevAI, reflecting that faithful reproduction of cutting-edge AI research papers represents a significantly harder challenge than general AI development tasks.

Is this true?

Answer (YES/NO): YES